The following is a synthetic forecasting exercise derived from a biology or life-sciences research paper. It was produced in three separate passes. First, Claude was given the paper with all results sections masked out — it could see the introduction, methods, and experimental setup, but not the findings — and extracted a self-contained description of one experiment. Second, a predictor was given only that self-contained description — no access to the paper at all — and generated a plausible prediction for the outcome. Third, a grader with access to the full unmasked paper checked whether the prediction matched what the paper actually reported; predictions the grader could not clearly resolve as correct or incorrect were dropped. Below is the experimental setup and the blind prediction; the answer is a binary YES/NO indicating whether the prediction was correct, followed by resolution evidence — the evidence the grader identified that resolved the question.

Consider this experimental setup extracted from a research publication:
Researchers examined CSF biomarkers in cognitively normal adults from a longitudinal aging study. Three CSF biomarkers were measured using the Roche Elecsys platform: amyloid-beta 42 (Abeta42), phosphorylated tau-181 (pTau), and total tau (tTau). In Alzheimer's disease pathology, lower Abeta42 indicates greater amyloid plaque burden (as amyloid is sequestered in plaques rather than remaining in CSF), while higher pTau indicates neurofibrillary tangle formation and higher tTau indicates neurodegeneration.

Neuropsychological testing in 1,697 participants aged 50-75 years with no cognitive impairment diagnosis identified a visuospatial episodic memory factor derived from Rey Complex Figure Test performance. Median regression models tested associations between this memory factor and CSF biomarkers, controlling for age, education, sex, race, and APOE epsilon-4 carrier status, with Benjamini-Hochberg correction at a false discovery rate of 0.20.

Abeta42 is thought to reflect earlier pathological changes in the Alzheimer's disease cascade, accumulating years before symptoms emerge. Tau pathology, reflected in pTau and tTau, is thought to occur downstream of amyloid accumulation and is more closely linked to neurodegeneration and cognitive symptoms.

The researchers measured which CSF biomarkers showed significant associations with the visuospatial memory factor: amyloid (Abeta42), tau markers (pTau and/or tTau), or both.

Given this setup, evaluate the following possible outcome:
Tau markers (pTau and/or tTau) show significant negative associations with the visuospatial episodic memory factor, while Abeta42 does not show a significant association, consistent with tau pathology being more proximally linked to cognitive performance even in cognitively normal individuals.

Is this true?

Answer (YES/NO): YES